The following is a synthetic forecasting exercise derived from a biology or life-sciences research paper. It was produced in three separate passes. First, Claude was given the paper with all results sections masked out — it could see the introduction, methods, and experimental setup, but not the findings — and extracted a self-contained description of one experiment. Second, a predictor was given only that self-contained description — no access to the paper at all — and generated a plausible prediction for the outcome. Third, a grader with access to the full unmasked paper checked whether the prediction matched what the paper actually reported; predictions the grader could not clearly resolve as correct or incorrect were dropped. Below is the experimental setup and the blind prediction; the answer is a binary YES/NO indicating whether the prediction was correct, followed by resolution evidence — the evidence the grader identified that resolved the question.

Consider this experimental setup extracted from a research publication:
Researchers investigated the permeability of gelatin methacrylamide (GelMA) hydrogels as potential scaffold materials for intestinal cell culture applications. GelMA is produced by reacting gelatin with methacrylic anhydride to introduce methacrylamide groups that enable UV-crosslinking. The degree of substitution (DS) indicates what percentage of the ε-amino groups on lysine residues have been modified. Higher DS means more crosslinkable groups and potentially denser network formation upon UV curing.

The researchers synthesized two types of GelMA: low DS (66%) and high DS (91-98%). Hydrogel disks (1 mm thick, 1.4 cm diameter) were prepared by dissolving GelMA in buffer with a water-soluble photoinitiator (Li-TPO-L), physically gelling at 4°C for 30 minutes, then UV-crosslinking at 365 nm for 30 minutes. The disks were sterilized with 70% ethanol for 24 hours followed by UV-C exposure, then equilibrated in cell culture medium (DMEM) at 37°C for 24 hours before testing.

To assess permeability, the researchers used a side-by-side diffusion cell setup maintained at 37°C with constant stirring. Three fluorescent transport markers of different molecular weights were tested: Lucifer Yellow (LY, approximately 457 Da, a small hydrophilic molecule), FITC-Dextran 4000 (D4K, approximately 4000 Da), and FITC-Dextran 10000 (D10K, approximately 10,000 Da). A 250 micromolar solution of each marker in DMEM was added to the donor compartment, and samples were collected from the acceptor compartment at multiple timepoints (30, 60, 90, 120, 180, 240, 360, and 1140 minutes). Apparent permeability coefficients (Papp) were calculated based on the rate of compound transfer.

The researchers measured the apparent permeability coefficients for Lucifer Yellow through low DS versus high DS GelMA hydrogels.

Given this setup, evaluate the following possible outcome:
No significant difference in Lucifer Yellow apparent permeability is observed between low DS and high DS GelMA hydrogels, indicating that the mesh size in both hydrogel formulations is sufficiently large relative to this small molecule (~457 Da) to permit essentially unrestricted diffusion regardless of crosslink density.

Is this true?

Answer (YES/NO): YES